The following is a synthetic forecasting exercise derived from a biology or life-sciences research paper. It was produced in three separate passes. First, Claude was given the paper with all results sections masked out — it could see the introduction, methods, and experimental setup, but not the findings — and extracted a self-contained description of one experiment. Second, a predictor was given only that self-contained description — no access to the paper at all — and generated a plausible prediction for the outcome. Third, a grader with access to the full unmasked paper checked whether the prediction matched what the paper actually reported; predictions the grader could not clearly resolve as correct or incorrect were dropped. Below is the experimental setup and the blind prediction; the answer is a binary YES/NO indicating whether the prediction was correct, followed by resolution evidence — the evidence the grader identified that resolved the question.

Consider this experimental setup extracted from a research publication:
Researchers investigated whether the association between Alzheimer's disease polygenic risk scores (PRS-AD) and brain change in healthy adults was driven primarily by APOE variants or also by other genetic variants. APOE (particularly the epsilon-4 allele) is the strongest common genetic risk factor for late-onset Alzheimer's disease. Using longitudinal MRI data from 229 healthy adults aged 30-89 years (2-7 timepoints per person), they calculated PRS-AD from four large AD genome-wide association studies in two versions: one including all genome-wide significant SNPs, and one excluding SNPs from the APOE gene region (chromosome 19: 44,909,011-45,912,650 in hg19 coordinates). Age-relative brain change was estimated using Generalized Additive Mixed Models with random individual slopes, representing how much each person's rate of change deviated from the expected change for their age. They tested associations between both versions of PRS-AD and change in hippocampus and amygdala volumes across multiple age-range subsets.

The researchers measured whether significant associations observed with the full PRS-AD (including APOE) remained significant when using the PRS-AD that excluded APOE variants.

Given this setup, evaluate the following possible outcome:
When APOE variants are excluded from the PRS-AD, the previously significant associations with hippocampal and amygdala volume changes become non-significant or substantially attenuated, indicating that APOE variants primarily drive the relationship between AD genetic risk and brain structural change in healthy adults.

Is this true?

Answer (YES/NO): NO